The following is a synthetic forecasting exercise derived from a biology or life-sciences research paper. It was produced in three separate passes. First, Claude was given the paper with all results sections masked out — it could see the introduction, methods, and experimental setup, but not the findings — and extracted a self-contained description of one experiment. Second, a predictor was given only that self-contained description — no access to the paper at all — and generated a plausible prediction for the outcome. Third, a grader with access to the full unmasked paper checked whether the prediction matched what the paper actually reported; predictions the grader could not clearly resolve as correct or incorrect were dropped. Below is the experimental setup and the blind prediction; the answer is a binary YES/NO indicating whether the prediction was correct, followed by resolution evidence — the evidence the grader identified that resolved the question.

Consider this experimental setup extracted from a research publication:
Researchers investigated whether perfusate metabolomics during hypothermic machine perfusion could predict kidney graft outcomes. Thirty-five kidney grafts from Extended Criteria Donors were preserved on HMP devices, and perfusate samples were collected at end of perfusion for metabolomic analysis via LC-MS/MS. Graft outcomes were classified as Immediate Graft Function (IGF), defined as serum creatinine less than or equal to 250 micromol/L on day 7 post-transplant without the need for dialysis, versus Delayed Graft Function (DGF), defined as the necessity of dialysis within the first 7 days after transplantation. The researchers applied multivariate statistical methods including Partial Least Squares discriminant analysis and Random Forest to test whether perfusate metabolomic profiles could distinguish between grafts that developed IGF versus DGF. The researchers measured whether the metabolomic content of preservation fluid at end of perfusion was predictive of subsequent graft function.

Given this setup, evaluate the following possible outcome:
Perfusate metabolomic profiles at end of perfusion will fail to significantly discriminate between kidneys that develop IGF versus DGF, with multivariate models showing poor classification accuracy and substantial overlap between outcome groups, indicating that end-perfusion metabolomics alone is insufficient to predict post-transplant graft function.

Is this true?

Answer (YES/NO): YES